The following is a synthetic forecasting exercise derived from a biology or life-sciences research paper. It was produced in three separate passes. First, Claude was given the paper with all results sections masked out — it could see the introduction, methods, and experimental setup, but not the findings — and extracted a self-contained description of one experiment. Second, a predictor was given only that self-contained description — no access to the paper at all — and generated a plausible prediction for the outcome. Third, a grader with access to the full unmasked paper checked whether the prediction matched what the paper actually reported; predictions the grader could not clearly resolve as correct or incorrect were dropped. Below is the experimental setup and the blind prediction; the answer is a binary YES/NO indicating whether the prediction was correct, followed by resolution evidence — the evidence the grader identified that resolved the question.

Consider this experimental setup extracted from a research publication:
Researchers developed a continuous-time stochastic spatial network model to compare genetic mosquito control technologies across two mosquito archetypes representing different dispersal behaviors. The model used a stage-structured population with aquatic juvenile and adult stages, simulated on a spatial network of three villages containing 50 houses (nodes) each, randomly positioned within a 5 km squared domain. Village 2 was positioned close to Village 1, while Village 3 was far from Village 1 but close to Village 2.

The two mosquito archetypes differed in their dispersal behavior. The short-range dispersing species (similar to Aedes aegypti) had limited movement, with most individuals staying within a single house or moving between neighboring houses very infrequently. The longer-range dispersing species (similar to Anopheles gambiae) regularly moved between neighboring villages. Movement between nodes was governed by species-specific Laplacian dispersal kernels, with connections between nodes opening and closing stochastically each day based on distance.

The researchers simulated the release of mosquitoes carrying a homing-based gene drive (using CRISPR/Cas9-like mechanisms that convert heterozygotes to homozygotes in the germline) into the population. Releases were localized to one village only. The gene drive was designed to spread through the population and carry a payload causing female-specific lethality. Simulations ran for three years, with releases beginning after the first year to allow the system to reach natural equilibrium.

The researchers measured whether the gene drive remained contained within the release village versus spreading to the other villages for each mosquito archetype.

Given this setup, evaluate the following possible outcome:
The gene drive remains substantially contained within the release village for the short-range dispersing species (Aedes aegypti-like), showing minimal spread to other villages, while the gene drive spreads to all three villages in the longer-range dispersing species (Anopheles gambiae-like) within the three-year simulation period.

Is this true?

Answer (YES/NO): NO